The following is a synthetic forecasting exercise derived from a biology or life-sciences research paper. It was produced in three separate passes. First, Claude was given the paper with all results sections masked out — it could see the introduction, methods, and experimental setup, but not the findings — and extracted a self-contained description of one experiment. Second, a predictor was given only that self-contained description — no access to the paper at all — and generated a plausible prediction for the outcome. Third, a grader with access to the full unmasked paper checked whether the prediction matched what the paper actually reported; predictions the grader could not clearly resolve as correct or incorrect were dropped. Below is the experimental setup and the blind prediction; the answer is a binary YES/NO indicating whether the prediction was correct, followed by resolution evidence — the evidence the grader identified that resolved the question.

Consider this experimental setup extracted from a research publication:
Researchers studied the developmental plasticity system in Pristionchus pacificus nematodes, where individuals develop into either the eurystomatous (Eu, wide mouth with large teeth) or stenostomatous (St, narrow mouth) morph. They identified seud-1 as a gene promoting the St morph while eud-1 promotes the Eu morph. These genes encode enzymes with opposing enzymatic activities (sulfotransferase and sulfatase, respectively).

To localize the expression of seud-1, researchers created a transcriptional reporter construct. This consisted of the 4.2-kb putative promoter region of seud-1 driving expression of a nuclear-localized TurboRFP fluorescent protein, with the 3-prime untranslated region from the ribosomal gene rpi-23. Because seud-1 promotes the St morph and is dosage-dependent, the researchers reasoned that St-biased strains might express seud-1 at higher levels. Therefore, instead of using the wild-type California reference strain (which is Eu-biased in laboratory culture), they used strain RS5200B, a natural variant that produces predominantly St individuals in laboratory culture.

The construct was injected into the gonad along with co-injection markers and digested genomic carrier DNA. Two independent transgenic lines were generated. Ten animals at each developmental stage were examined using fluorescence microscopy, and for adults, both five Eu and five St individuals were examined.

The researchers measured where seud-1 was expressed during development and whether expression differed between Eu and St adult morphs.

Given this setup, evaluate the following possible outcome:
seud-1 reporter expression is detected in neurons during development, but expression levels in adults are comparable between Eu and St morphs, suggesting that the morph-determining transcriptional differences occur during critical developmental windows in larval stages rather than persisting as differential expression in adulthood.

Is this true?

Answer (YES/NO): NO